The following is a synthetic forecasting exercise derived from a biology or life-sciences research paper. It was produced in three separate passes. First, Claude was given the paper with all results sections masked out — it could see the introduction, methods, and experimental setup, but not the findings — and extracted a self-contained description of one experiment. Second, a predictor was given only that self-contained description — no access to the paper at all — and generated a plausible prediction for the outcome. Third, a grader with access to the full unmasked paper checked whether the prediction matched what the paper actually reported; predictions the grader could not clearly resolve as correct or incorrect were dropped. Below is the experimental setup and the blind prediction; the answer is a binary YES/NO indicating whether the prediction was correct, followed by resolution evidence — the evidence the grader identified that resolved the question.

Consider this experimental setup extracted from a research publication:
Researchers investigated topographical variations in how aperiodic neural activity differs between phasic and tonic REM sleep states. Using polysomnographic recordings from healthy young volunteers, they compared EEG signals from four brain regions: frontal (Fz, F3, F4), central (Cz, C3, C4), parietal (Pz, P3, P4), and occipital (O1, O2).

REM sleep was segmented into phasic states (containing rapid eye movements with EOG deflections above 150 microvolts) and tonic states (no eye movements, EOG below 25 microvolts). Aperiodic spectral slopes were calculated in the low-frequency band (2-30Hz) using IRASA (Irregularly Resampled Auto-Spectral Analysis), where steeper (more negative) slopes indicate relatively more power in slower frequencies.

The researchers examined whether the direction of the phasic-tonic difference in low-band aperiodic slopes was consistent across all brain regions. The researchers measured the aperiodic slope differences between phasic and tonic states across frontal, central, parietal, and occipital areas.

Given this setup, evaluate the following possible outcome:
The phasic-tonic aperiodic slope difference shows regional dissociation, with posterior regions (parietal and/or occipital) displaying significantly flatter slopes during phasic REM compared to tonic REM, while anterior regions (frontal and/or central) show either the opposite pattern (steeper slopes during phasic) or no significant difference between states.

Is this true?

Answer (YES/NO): NO